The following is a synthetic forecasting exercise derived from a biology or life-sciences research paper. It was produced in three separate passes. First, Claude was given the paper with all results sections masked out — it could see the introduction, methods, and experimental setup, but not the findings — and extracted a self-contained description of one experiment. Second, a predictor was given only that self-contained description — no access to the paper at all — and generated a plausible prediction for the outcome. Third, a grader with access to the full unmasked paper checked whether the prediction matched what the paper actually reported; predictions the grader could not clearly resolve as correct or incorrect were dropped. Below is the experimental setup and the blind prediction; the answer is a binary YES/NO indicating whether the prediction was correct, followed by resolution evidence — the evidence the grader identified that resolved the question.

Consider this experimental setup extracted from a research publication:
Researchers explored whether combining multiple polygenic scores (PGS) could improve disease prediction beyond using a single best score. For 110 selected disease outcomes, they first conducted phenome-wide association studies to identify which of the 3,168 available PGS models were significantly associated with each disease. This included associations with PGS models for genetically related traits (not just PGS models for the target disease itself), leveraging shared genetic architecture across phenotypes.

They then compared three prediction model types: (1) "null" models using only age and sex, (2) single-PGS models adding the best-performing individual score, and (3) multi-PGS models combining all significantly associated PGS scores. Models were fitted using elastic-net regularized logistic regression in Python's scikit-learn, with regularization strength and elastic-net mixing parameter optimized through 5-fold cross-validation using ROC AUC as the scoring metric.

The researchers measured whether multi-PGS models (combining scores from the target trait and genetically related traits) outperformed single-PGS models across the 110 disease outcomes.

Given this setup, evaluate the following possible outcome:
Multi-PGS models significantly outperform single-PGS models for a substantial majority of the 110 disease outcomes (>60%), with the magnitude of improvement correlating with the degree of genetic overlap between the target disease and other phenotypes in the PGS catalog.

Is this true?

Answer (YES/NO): NO